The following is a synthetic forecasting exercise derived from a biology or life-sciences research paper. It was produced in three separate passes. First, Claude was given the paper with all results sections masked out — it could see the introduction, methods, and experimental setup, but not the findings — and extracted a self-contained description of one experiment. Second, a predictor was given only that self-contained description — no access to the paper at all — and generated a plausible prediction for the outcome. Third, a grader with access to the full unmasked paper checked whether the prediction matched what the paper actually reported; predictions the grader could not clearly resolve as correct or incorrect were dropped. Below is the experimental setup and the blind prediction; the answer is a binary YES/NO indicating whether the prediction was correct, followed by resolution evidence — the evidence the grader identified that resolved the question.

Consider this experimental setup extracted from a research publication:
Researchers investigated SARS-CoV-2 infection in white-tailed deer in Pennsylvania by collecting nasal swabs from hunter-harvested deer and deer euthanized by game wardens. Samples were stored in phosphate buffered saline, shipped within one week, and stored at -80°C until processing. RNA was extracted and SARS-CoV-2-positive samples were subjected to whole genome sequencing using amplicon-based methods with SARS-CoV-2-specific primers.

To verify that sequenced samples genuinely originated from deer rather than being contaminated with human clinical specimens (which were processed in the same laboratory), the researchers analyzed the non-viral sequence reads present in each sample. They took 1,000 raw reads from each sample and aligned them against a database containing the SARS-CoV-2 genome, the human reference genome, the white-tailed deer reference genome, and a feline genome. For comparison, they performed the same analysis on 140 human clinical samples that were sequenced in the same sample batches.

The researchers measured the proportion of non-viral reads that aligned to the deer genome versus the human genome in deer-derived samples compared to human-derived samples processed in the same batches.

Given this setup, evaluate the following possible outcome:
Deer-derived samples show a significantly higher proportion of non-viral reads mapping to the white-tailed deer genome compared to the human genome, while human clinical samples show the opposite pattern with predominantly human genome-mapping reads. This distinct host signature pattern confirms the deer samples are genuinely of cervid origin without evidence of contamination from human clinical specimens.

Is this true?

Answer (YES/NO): YES